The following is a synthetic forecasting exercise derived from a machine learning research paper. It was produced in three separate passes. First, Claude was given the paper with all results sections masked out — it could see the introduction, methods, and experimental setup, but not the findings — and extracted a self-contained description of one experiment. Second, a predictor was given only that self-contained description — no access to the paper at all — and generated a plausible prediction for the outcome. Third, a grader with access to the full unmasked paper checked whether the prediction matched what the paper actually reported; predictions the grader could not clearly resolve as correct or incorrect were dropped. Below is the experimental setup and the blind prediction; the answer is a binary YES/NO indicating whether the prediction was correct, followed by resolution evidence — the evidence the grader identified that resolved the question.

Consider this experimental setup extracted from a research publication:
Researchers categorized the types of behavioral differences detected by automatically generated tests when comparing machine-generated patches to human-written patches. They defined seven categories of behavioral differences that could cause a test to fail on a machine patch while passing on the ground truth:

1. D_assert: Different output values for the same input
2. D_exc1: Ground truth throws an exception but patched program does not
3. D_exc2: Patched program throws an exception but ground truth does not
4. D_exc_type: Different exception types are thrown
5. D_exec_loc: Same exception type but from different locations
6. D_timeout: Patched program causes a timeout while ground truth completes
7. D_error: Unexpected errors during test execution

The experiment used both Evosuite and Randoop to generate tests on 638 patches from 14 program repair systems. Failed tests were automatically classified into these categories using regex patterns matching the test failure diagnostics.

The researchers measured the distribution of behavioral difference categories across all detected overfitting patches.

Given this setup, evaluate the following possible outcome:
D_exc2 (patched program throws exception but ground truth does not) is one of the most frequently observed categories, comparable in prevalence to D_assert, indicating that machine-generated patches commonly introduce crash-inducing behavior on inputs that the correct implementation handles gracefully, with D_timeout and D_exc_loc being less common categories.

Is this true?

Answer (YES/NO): NO